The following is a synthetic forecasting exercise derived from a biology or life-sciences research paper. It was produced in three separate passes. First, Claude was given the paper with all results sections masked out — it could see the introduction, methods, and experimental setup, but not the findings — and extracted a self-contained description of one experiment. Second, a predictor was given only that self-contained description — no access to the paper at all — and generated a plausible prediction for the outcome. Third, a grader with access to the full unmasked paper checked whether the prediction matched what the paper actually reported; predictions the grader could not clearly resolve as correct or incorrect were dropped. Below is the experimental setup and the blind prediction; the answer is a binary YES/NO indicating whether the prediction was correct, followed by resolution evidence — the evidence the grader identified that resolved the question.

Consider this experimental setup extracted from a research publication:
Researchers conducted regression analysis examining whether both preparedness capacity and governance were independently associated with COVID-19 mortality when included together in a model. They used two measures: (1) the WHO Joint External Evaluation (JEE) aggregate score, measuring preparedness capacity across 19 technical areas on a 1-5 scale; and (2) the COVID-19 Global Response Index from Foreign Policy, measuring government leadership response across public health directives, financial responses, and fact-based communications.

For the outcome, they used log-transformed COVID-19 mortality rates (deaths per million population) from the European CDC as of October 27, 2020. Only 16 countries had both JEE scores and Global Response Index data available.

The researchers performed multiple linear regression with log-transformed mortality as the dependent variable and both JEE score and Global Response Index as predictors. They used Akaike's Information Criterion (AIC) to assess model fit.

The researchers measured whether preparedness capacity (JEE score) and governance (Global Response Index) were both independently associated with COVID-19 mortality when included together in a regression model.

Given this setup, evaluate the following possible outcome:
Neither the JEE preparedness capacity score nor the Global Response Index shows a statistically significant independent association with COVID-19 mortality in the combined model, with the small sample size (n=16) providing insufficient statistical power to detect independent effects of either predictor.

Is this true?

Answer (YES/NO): NO